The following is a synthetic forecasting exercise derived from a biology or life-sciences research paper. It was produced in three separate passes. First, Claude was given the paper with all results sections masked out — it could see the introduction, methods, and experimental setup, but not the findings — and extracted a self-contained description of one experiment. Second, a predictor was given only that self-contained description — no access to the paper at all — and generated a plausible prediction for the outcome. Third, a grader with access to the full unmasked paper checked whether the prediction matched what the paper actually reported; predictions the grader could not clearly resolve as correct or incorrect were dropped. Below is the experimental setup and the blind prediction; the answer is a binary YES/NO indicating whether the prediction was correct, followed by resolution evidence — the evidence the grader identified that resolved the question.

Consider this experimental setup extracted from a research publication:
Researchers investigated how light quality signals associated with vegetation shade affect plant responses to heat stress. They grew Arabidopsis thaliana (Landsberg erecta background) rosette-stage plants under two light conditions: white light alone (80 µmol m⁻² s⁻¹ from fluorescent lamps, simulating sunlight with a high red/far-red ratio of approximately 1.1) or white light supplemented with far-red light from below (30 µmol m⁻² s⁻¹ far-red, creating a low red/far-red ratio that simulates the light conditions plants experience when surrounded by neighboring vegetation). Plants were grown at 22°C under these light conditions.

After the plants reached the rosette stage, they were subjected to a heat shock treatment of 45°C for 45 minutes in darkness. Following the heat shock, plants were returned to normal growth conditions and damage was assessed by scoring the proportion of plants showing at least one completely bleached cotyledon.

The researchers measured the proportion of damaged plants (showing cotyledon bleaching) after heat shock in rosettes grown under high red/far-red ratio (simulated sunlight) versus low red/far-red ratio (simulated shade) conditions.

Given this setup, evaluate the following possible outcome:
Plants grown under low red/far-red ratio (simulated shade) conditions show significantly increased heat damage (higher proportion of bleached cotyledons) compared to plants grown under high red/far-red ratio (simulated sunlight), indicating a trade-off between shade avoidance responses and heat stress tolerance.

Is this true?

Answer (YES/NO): NO